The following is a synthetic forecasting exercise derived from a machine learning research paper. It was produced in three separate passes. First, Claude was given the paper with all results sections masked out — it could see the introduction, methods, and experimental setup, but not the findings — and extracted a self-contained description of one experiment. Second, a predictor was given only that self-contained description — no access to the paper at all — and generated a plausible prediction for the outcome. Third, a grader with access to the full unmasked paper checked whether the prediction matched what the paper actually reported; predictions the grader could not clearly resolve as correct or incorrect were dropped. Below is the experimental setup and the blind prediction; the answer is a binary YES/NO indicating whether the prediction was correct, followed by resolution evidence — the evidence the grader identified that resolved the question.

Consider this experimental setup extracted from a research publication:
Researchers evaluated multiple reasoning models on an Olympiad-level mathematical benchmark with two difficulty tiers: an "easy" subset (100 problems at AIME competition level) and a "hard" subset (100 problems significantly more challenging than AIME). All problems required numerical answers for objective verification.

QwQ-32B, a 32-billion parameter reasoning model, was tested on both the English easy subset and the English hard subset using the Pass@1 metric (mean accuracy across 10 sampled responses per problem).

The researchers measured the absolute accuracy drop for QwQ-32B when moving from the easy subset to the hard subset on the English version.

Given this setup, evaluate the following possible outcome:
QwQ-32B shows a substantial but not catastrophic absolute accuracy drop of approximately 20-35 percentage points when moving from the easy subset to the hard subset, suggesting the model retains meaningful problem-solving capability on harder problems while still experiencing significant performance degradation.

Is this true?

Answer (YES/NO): NO